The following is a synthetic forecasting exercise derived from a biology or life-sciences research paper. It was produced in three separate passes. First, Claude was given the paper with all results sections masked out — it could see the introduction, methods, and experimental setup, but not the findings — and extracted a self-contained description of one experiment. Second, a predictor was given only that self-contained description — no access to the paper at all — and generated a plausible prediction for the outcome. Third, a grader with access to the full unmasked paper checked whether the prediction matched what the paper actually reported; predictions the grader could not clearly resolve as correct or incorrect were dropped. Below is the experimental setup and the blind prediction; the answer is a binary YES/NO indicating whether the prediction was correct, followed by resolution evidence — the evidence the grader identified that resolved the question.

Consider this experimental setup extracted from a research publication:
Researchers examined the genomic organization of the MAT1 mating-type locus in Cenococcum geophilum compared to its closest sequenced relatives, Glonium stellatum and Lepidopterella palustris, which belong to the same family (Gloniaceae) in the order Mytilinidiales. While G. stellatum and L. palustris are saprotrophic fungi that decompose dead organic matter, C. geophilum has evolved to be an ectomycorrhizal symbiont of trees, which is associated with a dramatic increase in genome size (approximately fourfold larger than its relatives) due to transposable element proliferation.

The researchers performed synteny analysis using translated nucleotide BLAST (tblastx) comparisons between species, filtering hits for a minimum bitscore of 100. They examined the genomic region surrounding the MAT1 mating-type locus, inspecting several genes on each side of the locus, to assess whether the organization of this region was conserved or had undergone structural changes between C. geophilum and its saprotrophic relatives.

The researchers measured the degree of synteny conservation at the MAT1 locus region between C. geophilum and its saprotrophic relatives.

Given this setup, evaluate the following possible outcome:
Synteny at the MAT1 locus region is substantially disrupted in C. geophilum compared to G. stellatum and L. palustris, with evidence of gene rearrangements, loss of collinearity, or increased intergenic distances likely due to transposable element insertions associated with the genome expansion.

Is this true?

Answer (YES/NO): YES